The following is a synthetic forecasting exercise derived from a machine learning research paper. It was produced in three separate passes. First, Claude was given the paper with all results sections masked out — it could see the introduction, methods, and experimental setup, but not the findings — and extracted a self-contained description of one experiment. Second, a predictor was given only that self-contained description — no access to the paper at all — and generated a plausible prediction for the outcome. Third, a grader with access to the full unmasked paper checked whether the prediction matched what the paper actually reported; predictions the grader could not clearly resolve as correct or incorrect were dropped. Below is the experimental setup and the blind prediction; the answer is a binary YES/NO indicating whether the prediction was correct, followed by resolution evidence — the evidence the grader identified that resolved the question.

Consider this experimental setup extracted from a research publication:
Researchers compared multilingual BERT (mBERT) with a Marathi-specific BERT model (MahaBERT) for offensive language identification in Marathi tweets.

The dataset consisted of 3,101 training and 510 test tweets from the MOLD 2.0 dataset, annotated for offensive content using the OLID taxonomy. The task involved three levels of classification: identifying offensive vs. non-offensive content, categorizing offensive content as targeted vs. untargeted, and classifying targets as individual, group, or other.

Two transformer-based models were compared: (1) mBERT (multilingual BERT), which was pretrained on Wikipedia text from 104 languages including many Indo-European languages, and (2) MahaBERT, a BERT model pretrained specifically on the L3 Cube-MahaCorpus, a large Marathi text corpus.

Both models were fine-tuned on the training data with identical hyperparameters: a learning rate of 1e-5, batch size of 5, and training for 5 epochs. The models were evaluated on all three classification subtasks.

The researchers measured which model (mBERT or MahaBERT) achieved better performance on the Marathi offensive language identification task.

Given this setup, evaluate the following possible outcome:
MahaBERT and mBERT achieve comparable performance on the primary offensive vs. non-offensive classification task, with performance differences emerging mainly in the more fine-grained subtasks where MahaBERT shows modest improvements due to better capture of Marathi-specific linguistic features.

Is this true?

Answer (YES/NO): NO